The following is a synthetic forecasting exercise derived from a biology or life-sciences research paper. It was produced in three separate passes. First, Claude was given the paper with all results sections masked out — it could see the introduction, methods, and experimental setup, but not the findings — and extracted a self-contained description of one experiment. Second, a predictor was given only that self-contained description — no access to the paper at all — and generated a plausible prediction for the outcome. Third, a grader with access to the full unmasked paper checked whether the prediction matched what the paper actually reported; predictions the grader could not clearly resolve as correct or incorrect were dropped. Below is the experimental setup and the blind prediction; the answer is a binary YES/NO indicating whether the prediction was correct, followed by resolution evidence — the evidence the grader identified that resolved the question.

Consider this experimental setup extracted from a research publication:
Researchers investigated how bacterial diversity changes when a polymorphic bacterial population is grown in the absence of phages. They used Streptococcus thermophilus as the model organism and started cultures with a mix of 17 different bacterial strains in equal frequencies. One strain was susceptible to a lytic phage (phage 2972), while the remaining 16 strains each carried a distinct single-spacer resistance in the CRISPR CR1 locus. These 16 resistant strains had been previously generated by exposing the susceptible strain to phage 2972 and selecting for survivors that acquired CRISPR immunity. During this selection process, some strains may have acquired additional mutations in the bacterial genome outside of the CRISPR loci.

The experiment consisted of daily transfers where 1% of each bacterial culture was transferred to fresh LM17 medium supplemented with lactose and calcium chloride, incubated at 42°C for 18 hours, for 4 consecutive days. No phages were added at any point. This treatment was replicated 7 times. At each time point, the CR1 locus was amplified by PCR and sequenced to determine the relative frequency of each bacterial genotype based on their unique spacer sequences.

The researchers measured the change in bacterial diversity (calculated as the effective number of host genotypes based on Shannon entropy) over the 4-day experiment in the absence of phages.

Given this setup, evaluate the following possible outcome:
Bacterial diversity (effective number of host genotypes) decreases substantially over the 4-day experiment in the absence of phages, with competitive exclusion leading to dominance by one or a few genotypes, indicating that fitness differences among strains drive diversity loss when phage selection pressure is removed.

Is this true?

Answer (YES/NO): YES